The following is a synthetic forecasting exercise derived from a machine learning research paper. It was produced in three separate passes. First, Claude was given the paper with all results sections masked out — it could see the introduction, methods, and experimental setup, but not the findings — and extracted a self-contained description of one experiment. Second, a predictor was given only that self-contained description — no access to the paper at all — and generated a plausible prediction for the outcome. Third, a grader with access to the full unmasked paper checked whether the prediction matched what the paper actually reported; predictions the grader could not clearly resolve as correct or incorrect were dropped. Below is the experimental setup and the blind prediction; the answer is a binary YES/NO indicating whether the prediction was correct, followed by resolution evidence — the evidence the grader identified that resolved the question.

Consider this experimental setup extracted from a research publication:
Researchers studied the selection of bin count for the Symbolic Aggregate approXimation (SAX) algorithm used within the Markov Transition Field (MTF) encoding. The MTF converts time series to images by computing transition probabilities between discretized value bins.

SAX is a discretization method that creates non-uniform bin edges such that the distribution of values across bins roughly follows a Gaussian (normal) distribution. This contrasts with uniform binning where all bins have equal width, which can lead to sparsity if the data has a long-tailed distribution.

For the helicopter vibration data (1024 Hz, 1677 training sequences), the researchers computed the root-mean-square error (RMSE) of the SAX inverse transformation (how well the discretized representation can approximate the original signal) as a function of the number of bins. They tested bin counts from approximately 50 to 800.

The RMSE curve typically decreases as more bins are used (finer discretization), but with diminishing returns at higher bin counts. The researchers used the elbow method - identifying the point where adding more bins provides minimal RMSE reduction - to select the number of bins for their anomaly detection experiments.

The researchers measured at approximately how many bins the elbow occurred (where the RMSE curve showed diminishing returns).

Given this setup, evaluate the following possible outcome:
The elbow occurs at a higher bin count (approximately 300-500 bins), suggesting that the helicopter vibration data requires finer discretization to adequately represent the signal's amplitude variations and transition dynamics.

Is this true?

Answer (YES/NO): YES